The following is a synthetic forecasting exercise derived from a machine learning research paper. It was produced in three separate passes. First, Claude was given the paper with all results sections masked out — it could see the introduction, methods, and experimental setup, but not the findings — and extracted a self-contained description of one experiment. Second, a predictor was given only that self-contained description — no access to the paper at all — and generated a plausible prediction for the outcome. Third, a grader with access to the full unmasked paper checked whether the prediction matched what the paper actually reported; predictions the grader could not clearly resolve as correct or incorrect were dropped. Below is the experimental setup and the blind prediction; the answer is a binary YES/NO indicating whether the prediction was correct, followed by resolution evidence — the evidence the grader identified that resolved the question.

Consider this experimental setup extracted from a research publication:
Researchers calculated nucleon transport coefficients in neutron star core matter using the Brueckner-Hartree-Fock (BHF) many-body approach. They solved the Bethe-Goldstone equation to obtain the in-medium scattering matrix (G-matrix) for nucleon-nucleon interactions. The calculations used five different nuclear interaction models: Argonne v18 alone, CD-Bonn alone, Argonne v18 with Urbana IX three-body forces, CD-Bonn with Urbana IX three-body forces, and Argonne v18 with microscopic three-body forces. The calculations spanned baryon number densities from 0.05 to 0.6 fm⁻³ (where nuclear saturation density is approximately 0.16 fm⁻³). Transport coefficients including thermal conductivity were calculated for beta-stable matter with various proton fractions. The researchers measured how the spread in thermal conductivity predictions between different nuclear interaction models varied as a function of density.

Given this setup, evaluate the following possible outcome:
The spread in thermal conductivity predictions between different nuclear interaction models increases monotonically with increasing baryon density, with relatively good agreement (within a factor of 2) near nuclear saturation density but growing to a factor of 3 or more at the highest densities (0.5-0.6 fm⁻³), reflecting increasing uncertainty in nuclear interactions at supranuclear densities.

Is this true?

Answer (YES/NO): NO